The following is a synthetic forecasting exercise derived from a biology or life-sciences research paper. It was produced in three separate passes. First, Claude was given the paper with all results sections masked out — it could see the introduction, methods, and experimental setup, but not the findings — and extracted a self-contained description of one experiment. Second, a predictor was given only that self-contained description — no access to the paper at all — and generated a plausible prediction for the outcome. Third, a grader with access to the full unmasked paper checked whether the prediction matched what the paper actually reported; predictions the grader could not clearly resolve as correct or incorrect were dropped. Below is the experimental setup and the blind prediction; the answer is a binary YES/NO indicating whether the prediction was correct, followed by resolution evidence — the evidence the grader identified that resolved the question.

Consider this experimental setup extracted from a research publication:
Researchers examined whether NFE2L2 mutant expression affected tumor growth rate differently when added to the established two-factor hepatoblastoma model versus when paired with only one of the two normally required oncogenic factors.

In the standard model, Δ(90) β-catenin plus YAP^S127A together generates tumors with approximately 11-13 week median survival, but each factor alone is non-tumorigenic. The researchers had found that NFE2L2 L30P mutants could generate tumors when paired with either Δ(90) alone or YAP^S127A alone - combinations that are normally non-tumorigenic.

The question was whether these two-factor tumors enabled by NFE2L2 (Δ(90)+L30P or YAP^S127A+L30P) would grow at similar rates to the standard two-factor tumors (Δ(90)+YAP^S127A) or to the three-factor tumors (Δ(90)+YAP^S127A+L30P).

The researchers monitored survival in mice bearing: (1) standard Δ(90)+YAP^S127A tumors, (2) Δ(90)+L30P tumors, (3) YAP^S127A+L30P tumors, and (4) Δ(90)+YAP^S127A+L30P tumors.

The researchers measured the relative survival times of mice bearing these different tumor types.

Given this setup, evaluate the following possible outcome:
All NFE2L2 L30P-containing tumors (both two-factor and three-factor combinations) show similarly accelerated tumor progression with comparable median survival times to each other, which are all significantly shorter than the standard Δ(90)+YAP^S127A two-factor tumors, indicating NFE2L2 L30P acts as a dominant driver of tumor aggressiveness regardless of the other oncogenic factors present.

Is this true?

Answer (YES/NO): NO